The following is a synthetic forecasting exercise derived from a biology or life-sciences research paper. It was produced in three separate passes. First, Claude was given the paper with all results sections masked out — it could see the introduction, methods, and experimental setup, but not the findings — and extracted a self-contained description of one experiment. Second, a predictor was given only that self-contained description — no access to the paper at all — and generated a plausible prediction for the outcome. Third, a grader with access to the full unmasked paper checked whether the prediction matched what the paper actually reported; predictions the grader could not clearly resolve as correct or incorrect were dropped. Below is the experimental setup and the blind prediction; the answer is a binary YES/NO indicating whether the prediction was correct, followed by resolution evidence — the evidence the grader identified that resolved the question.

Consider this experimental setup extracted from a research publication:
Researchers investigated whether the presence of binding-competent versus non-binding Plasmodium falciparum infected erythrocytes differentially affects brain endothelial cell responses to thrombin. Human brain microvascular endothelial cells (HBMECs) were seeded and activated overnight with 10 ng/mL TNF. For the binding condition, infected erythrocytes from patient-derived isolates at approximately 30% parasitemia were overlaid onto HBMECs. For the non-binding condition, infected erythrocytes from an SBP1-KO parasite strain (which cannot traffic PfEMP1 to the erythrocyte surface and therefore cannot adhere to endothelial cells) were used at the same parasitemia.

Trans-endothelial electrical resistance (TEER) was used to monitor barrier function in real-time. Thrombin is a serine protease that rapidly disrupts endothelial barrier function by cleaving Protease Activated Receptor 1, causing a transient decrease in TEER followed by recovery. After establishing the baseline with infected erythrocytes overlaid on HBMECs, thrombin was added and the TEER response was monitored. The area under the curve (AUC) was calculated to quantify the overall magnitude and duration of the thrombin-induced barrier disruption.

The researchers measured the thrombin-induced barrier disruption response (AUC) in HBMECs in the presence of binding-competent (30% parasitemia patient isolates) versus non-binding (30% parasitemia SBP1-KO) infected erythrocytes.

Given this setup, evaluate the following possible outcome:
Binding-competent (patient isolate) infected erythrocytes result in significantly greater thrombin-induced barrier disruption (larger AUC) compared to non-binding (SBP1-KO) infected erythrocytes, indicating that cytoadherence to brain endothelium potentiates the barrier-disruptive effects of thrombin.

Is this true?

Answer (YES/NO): NO